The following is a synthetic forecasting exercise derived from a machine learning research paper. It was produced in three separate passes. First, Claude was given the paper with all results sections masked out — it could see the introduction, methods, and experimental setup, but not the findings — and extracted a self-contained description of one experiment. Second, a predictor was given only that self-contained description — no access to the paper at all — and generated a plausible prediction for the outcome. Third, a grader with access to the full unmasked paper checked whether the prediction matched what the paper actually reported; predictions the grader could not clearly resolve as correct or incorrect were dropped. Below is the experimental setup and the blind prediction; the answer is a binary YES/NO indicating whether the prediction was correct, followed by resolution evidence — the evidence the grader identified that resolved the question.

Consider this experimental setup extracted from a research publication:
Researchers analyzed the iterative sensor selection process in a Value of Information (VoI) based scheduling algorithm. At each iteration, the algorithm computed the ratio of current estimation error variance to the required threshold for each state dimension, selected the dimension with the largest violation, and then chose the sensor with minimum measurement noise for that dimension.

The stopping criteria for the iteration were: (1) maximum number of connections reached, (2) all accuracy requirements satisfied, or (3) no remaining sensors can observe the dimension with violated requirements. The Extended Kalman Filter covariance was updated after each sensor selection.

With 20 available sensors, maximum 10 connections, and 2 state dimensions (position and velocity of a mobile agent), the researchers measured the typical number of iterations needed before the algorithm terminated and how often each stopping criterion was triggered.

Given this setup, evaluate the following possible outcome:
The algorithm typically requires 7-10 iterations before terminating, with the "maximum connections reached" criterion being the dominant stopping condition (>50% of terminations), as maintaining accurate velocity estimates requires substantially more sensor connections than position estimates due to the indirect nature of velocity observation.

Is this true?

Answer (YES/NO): NO